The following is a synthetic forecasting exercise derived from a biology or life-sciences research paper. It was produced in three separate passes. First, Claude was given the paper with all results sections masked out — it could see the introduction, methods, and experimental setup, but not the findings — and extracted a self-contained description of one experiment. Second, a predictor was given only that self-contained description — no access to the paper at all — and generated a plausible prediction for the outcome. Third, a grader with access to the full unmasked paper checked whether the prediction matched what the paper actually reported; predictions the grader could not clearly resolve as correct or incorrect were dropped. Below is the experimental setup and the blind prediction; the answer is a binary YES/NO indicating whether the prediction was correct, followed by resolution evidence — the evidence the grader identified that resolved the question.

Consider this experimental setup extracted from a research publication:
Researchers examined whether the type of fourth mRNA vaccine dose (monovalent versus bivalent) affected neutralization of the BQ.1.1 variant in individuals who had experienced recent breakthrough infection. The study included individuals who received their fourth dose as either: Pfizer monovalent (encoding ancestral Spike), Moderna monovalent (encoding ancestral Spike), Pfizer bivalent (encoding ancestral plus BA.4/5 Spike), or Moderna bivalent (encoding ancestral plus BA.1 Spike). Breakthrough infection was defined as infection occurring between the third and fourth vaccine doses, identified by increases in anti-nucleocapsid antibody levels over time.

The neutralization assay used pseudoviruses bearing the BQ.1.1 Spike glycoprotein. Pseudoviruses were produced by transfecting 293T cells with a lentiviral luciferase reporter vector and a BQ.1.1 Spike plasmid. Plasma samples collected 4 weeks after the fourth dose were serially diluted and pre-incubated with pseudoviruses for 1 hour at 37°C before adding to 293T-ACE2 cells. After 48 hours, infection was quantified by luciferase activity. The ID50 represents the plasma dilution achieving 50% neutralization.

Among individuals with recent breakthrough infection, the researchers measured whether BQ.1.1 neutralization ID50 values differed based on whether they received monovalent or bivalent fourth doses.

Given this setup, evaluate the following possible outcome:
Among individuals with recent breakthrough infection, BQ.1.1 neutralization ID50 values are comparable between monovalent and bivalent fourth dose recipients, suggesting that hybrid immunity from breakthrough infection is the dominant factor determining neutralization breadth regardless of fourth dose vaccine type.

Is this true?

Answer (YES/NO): YES